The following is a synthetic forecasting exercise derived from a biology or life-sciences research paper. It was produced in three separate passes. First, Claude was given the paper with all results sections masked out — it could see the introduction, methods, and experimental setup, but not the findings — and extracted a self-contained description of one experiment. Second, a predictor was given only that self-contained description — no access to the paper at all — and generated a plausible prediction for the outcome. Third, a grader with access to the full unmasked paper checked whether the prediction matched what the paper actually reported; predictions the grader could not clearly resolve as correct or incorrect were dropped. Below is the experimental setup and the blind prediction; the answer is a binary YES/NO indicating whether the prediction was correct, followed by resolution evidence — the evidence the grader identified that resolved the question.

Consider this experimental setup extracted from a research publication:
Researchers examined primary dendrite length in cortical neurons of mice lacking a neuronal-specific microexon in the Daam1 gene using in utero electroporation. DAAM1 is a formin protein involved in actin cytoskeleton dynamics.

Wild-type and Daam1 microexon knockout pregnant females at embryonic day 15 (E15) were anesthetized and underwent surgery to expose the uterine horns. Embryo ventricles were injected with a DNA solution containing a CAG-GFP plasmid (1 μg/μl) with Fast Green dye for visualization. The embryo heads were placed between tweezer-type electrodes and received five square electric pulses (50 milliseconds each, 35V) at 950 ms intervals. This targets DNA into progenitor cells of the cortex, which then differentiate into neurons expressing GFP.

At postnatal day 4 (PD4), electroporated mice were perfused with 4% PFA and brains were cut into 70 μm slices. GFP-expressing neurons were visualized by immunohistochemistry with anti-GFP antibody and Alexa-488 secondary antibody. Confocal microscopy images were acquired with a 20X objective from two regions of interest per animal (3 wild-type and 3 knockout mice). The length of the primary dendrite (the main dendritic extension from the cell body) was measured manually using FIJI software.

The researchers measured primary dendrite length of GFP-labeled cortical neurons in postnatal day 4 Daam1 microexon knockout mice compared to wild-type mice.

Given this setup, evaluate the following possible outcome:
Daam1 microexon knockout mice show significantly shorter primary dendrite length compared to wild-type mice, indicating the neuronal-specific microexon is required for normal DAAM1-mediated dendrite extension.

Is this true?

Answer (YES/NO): NO